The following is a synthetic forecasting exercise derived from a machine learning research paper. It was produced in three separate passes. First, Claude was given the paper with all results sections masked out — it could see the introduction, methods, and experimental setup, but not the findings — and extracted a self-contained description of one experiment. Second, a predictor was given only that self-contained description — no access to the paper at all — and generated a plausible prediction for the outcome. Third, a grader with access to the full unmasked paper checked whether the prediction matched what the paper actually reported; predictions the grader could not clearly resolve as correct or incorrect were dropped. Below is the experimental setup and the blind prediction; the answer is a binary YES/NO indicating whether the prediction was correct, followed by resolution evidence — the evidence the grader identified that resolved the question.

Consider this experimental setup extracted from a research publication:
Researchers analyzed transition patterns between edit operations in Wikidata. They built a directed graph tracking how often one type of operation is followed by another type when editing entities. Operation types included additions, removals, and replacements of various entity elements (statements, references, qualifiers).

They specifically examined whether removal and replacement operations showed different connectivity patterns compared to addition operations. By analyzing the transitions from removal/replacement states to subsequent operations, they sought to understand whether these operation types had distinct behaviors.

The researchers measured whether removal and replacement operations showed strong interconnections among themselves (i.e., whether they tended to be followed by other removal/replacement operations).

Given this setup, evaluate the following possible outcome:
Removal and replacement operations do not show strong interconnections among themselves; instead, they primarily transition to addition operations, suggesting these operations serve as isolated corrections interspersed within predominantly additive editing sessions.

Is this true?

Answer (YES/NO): NO